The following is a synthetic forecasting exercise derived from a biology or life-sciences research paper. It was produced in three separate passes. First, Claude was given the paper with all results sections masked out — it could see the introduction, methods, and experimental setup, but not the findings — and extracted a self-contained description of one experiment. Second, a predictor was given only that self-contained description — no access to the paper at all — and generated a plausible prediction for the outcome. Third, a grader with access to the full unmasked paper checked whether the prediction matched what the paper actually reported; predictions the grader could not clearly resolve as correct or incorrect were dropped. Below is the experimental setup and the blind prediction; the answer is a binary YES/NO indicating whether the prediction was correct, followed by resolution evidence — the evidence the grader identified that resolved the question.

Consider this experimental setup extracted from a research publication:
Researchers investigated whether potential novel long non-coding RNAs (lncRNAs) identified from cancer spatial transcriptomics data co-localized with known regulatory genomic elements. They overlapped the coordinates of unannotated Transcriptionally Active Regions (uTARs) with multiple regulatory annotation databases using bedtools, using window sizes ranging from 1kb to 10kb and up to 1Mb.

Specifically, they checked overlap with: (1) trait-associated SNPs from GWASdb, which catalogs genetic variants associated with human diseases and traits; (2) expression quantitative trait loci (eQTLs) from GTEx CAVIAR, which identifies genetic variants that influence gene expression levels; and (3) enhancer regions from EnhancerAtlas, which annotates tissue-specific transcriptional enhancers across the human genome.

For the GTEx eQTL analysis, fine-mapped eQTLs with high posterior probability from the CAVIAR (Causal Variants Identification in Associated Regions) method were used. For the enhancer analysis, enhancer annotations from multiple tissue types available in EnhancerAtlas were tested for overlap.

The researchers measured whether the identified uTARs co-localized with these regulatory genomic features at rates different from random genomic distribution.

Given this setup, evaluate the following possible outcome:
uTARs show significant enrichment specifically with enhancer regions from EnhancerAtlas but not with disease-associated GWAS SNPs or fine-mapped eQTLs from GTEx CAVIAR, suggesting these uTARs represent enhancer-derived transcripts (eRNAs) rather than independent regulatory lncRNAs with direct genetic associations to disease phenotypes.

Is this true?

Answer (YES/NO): NO